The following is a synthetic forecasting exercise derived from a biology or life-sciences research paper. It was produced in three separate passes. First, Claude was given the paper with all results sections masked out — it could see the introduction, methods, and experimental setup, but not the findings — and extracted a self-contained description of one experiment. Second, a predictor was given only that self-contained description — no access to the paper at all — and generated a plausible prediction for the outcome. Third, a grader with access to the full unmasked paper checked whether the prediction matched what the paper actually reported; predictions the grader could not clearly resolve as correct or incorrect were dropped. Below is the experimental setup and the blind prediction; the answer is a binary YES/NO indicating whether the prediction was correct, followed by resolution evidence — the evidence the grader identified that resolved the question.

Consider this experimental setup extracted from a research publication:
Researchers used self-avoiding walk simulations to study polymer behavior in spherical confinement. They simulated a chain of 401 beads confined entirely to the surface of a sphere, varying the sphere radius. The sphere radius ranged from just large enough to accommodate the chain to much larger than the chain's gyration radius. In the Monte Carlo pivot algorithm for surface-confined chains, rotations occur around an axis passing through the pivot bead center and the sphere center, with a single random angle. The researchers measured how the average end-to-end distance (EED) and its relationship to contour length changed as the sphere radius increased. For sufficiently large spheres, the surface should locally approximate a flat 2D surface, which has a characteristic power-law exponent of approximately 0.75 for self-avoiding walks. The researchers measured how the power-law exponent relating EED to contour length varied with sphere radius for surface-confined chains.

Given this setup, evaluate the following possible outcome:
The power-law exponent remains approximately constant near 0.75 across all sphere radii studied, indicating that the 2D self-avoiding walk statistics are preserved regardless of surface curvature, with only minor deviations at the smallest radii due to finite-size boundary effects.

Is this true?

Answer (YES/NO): NO